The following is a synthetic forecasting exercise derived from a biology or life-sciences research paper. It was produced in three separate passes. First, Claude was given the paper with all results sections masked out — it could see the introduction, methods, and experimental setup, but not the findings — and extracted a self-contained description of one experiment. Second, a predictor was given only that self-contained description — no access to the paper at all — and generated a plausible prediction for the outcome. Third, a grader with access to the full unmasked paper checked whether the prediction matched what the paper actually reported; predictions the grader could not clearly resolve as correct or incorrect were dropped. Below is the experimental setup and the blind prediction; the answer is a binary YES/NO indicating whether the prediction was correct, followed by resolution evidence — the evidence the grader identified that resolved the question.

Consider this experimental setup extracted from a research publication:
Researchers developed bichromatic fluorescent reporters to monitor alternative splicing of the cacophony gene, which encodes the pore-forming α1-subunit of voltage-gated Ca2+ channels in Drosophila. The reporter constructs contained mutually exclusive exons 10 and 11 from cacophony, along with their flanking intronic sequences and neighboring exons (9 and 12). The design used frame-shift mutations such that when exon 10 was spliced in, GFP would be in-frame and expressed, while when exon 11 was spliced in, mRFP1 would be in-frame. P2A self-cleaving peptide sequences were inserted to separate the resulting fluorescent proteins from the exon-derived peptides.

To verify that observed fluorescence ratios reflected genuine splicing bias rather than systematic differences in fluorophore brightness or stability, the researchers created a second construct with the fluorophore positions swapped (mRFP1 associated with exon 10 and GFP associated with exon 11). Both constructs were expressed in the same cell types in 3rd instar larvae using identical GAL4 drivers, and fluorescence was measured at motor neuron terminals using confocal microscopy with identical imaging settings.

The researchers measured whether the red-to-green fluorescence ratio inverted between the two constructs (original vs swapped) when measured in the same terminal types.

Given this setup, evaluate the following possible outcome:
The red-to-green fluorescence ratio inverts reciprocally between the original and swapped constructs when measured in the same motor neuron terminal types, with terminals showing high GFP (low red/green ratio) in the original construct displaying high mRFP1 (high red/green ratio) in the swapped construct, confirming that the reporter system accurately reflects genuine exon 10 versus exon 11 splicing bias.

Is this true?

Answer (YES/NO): YES